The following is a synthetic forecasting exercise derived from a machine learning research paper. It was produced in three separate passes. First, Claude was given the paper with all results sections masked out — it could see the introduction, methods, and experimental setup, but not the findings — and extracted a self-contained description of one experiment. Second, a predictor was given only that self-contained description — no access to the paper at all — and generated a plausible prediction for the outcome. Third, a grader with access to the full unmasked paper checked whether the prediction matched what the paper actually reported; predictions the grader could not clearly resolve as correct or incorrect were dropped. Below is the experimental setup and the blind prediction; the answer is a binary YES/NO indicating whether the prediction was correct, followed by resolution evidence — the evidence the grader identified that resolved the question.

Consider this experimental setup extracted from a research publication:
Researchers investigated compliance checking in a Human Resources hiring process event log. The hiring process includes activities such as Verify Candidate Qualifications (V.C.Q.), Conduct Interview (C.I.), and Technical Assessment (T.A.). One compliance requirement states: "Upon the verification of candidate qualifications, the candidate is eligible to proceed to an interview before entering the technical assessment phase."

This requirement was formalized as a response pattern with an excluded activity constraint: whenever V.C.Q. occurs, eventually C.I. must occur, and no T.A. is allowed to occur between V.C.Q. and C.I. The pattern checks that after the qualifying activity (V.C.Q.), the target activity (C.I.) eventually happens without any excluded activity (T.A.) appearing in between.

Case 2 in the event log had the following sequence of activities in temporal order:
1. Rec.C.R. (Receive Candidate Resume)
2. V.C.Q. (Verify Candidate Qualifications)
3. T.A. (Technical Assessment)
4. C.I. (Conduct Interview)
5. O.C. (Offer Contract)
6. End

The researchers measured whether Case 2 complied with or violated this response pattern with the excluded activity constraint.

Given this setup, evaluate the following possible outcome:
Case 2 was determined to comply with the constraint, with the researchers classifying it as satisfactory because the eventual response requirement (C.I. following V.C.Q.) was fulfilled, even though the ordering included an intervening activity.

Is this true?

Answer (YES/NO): NO